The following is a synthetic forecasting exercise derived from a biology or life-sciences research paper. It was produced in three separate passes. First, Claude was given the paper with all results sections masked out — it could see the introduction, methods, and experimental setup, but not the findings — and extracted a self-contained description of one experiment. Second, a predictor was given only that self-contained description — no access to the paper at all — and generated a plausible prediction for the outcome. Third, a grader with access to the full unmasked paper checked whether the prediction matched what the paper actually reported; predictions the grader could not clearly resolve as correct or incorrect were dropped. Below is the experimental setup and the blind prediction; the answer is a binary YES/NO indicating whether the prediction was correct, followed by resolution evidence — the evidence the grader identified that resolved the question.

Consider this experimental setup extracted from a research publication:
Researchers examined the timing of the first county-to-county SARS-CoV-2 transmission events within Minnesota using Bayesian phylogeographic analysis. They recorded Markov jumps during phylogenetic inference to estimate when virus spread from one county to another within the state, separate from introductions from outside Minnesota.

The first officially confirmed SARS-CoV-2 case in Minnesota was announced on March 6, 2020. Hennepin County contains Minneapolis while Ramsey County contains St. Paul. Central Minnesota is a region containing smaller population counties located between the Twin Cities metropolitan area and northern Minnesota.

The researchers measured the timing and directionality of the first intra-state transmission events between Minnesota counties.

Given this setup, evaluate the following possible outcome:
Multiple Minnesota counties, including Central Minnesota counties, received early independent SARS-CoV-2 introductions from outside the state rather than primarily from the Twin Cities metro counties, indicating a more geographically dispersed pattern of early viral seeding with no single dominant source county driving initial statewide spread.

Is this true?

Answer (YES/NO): NO